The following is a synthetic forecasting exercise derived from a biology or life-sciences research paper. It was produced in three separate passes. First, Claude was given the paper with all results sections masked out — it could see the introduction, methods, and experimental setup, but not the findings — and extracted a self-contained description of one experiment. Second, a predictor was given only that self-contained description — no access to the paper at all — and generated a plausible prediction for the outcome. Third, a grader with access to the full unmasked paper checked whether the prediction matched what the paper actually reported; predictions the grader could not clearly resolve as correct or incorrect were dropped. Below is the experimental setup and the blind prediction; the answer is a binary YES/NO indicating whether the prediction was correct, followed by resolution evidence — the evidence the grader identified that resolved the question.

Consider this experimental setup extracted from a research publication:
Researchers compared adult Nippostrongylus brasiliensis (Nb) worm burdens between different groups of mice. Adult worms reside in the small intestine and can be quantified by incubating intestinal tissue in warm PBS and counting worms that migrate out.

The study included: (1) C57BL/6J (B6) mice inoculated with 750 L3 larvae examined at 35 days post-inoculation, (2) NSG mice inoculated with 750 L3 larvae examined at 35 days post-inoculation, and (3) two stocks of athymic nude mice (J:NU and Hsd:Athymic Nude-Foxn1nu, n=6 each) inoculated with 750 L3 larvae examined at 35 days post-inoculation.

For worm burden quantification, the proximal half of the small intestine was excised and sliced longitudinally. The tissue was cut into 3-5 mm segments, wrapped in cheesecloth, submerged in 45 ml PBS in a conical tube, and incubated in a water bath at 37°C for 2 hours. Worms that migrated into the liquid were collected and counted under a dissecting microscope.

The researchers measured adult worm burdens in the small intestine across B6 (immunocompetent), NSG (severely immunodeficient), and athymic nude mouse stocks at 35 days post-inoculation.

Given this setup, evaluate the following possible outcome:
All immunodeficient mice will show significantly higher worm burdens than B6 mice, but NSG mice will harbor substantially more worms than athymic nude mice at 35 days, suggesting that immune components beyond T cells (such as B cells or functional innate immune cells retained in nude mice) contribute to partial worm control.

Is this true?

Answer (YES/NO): NO